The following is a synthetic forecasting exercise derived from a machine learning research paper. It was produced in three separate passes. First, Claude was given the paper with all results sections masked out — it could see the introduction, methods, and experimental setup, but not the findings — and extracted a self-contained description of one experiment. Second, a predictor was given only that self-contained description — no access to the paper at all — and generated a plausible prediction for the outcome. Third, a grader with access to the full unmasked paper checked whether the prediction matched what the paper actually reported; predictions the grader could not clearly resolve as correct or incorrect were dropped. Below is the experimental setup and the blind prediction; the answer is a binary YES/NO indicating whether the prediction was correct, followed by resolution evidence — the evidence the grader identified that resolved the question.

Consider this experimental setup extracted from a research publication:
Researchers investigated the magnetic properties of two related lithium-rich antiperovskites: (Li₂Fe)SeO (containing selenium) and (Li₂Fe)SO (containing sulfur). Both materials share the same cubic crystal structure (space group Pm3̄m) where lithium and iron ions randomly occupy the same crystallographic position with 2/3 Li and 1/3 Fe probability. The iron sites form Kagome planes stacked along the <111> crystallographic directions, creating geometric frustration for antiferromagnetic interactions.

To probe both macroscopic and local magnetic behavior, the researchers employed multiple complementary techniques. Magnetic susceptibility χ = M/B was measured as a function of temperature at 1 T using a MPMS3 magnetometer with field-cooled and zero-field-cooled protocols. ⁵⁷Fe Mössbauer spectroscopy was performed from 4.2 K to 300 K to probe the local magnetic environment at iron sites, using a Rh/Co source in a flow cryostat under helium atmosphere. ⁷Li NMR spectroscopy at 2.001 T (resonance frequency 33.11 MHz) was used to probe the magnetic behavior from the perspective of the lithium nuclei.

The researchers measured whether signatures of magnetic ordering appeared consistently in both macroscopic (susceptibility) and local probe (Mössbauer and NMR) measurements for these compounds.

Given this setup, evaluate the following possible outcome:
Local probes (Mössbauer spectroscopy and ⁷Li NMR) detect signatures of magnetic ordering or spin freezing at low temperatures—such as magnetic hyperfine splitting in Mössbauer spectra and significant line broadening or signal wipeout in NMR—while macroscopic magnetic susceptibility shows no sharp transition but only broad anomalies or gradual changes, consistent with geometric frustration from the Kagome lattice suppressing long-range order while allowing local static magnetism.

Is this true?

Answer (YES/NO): NO